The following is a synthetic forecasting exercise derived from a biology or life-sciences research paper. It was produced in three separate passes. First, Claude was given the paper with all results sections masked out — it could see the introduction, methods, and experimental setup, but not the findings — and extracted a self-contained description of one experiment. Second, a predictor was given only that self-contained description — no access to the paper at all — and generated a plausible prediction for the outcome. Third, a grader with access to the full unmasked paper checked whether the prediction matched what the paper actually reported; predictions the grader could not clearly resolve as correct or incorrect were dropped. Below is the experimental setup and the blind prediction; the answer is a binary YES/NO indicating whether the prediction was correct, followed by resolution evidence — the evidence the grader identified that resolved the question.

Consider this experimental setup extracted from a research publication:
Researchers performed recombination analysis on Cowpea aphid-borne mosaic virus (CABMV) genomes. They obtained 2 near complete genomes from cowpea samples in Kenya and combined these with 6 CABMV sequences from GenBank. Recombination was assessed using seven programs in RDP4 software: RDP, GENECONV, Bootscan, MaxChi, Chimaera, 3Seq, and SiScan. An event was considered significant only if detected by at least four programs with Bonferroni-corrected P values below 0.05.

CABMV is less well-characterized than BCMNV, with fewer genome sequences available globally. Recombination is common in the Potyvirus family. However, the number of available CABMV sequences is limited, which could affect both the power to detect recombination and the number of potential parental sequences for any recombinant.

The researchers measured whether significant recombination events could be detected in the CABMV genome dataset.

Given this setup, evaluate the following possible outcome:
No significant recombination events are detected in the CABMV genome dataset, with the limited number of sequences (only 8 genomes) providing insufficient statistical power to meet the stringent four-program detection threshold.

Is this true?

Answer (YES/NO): NO